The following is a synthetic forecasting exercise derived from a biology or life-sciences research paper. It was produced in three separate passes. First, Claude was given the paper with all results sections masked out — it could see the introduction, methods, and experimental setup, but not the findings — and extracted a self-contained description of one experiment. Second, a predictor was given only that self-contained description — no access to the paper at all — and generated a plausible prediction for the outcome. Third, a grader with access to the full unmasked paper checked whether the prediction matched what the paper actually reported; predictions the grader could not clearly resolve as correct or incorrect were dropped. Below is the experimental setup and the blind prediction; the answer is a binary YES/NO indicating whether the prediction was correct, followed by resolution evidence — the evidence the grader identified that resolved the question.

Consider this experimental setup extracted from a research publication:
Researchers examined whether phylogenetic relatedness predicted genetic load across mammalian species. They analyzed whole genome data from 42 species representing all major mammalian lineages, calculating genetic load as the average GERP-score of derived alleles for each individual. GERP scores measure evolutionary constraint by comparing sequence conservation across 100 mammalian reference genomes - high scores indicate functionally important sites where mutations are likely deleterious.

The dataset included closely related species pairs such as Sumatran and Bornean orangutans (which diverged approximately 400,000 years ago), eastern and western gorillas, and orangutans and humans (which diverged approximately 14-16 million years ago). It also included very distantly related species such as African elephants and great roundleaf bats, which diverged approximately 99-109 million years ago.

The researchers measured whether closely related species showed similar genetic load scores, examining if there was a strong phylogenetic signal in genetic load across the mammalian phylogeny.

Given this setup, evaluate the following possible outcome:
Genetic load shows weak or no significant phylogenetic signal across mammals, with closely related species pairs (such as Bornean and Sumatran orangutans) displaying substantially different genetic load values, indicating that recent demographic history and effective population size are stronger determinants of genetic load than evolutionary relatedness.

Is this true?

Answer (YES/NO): NO